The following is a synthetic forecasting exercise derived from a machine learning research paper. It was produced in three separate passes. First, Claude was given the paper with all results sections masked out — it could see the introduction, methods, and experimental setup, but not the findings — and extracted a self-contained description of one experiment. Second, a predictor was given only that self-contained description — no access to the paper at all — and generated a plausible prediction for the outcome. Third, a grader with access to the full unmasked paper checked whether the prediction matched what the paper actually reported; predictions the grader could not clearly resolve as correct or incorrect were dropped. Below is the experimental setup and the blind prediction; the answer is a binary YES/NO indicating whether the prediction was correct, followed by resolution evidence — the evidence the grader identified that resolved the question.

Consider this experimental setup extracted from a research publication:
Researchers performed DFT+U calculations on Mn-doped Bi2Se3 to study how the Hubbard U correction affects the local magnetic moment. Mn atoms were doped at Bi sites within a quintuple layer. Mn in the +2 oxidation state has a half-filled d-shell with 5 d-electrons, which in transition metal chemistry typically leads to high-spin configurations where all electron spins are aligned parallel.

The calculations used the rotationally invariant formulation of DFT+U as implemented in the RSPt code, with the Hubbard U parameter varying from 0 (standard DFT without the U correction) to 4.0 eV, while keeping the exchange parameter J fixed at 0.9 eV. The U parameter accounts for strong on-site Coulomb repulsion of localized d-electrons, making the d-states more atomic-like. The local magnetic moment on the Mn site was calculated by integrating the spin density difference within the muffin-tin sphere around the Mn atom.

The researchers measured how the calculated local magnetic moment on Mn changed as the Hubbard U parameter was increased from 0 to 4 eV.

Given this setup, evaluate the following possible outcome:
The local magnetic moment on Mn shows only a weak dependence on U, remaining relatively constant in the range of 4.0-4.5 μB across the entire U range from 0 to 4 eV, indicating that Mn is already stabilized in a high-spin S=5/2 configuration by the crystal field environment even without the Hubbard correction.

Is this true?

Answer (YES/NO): NO